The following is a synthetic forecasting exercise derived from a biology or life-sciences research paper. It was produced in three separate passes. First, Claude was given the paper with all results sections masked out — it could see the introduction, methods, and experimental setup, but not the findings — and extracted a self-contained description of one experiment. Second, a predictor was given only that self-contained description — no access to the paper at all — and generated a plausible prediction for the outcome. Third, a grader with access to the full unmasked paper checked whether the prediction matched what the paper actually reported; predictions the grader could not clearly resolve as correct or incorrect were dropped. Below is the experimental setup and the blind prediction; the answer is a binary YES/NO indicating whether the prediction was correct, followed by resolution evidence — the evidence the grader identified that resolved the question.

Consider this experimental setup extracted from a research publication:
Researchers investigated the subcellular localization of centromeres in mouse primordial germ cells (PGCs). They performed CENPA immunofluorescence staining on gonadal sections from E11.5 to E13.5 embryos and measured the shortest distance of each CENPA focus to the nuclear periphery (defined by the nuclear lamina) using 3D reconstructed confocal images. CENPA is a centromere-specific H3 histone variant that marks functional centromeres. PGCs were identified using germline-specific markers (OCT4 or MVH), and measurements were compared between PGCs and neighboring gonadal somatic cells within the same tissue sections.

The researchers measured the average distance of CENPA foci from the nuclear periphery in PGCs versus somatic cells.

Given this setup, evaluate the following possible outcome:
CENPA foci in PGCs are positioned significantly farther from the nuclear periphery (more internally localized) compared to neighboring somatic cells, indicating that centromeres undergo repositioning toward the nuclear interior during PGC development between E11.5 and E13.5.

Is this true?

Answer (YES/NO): NO